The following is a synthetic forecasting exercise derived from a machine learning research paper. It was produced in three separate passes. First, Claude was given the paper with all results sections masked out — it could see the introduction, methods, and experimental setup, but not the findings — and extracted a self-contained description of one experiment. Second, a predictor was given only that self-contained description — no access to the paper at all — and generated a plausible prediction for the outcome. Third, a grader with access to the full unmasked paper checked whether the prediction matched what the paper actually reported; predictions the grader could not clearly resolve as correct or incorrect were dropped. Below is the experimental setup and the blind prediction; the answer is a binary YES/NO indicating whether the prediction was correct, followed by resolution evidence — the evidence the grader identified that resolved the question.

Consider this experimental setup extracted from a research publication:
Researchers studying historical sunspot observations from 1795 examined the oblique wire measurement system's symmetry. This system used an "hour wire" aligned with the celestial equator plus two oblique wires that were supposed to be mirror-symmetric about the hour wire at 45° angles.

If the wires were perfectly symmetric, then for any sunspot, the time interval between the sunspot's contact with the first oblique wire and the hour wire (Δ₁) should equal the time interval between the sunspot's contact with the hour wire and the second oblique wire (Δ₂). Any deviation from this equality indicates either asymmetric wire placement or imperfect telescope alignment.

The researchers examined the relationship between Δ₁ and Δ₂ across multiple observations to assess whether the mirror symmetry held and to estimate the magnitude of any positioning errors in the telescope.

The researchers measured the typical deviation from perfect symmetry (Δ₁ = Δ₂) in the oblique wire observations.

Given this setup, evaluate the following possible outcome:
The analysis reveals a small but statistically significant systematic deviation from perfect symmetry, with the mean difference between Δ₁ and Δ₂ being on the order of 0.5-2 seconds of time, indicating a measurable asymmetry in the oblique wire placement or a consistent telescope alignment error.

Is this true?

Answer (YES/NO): NO